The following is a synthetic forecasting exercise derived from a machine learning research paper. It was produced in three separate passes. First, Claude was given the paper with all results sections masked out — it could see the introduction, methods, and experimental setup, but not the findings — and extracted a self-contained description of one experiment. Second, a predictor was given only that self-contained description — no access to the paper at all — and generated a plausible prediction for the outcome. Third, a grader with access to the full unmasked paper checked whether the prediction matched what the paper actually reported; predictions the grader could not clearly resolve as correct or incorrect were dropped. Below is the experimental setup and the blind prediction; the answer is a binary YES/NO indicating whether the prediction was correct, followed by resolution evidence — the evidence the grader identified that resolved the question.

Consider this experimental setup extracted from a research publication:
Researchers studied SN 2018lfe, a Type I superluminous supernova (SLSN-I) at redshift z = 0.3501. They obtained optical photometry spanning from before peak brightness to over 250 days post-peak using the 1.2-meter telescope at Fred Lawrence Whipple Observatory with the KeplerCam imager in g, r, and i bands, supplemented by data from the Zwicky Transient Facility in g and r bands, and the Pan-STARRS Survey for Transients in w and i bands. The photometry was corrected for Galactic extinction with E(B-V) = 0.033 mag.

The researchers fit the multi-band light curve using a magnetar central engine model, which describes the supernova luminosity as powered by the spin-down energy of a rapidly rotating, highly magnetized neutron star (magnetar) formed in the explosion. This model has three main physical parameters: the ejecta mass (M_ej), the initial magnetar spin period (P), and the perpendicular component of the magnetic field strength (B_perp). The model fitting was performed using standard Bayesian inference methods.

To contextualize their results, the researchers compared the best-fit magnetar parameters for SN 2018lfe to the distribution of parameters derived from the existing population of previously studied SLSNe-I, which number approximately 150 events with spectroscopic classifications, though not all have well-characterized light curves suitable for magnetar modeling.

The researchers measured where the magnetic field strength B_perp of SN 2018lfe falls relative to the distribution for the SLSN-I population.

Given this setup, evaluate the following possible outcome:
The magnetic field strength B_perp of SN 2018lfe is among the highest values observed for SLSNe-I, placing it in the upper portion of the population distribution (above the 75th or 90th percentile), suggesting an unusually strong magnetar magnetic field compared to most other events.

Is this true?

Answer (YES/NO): YES